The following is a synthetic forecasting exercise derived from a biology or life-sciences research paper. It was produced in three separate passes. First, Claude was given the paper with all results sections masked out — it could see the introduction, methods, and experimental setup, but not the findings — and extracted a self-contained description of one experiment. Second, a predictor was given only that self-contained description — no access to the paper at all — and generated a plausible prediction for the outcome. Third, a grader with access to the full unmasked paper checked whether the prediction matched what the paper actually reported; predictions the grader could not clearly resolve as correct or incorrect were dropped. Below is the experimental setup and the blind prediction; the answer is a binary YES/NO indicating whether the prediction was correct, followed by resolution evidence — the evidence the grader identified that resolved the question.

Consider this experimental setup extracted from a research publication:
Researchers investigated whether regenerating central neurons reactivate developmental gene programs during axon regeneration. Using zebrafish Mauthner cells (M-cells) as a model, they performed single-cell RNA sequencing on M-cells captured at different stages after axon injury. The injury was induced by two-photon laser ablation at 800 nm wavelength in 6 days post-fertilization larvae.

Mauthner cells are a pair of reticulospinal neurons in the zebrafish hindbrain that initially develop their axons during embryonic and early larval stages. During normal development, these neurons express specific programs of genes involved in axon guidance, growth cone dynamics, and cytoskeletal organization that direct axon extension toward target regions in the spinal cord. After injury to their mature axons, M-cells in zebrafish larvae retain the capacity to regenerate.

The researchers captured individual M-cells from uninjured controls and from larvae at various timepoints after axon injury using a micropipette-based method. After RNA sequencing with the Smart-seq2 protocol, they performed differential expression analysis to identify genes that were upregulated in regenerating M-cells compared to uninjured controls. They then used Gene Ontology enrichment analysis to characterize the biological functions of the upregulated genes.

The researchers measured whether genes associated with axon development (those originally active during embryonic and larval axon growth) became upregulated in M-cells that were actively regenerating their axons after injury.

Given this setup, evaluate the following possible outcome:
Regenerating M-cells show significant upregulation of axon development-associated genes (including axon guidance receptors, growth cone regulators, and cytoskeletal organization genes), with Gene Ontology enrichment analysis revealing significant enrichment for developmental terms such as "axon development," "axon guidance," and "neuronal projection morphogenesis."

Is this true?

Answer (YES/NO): YES